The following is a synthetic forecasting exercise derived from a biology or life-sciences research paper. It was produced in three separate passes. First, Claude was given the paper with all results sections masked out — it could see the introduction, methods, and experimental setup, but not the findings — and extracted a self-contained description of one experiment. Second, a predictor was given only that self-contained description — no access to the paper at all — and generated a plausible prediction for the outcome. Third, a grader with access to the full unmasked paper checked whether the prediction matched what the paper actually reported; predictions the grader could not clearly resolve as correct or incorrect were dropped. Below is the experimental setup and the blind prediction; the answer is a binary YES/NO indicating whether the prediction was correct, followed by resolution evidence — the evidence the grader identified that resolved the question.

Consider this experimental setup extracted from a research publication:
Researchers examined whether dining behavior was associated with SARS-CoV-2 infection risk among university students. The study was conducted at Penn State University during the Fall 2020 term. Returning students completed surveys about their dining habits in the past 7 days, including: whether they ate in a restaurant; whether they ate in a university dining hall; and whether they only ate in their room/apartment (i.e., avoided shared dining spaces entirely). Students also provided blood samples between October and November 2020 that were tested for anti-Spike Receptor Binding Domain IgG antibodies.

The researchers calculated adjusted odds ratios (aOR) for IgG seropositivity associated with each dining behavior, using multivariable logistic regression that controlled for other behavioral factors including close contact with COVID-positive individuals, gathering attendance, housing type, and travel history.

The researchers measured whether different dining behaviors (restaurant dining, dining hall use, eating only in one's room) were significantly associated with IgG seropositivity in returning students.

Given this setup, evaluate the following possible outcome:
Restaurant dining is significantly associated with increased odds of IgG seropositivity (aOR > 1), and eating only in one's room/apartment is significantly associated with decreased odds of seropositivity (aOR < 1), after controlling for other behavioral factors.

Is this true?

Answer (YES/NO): NO